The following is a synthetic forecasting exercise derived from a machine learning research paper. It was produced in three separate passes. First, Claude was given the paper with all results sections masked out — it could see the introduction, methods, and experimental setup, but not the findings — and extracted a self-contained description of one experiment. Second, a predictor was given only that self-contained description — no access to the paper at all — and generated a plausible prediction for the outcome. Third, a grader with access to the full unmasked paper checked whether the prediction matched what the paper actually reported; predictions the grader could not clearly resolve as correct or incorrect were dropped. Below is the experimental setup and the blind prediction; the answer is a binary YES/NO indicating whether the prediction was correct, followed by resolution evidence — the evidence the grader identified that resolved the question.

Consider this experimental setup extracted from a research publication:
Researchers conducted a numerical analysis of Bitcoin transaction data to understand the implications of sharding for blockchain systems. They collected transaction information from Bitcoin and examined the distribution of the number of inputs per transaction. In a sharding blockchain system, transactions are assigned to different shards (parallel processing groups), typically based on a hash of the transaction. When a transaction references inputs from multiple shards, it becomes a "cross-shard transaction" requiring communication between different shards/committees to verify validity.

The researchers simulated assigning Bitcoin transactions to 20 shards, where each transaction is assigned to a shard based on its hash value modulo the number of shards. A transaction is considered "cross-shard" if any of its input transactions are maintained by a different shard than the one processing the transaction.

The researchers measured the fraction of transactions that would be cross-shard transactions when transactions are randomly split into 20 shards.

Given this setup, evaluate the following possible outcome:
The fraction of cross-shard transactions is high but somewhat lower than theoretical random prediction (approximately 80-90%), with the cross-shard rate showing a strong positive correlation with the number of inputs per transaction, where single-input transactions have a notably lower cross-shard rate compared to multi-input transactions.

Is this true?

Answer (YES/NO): NO